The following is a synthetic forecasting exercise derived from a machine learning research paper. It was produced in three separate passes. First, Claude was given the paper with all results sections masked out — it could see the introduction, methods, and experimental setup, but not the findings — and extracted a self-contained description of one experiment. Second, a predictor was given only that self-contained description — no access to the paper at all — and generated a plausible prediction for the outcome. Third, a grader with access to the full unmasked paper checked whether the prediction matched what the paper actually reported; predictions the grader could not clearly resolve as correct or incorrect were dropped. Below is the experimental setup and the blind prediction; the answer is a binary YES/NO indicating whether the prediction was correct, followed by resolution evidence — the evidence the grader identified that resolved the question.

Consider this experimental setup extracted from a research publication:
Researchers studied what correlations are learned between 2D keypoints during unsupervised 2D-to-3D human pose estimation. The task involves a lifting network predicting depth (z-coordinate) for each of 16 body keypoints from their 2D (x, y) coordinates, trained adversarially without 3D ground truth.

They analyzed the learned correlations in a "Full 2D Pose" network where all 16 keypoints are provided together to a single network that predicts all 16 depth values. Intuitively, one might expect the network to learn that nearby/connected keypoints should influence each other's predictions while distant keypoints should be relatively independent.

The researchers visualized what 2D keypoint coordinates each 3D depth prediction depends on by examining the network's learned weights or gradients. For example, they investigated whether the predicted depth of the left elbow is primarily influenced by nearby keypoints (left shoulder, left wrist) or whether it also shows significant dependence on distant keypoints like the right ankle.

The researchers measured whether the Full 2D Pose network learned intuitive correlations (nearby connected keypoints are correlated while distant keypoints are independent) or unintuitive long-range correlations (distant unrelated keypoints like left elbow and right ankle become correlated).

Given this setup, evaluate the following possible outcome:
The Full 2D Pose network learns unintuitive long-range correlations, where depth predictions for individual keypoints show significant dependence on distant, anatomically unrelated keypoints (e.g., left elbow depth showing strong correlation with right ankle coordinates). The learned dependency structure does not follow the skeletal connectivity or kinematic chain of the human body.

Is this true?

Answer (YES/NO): YES